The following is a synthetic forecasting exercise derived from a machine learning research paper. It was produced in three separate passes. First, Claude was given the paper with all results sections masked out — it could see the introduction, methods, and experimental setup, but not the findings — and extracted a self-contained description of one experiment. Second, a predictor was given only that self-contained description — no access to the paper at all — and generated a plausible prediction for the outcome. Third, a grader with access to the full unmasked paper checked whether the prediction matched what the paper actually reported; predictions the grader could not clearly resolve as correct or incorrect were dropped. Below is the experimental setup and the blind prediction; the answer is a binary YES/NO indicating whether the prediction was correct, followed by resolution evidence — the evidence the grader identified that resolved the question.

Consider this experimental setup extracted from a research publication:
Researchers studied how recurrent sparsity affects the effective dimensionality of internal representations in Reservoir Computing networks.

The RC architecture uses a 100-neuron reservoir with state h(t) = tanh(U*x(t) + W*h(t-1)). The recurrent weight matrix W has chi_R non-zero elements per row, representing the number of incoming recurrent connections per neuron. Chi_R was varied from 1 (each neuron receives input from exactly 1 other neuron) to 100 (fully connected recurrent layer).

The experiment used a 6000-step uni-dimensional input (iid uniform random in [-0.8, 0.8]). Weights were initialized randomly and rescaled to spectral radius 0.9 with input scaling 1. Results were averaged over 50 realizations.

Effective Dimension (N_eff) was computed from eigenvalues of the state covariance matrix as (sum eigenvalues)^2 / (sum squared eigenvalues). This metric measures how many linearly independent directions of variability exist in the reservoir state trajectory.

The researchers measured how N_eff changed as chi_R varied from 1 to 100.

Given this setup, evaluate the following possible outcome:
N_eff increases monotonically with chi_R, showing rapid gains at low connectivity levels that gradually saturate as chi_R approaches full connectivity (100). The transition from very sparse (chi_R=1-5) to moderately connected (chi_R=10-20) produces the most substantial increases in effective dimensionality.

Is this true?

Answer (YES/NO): NO